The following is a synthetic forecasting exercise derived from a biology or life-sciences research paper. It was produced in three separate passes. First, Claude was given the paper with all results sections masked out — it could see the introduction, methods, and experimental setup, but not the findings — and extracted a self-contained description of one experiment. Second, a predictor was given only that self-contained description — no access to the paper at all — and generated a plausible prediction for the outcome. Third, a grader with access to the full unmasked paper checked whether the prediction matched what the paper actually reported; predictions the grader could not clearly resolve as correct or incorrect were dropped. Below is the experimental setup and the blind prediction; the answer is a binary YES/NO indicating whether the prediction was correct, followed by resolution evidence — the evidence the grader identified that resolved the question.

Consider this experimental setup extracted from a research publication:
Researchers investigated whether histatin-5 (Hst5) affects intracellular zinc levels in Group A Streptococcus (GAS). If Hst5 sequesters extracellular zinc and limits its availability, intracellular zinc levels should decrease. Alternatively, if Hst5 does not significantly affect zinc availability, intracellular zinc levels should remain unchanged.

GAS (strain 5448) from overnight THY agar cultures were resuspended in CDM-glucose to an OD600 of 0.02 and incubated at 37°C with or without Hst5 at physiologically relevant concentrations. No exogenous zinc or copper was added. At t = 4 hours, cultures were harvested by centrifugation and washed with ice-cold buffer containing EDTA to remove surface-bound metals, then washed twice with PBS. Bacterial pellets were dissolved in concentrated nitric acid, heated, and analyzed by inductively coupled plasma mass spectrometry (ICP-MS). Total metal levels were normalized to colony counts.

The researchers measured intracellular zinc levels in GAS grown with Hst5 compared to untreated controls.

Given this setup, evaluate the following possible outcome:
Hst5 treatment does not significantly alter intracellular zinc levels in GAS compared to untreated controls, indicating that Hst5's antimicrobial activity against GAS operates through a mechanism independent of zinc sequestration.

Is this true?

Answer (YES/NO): NO